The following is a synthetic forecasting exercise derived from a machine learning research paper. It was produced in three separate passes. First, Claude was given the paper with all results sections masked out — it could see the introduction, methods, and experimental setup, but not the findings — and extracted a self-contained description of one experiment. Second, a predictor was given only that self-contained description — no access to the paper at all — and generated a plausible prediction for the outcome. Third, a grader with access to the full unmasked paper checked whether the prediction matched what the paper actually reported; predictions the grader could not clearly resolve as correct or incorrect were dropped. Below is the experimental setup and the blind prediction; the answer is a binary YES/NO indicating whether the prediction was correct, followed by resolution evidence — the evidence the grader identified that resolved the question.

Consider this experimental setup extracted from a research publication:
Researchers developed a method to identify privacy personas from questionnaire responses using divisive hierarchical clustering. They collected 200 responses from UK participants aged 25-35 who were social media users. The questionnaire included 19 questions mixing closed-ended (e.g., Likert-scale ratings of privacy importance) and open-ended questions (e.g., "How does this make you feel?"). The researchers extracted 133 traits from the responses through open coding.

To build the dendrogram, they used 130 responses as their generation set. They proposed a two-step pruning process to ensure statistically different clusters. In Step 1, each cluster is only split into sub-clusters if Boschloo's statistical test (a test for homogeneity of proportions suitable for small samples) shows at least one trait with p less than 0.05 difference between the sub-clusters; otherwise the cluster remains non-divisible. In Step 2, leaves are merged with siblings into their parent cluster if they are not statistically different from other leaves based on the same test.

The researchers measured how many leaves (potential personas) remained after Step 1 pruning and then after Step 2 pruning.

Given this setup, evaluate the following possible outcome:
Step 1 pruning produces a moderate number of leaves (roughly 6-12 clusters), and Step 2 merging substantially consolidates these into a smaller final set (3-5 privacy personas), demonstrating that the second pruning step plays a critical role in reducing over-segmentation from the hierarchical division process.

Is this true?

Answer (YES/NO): NO